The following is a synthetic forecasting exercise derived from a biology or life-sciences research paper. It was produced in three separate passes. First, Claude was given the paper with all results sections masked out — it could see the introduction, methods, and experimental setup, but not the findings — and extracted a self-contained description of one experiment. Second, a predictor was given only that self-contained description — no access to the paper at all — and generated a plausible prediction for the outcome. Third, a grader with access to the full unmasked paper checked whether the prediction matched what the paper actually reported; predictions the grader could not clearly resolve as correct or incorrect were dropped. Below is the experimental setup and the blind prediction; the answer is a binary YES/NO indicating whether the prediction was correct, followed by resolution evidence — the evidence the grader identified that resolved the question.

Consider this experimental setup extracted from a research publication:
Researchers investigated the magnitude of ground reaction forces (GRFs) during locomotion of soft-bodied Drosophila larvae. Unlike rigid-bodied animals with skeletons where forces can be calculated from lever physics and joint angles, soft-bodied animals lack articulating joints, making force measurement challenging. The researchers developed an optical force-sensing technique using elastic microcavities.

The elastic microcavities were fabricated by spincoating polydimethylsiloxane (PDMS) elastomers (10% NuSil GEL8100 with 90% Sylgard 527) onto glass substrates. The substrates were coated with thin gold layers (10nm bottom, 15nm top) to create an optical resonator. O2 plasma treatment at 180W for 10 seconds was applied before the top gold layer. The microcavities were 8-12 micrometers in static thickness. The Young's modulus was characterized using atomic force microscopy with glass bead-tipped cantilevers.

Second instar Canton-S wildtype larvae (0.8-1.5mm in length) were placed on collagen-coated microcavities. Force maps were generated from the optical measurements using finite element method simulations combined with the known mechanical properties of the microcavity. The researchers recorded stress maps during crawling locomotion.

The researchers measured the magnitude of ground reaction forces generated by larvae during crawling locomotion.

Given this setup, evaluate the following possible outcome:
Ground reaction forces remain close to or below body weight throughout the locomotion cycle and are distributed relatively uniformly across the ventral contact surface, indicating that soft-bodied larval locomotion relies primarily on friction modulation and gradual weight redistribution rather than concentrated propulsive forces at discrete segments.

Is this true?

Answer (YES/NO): NO